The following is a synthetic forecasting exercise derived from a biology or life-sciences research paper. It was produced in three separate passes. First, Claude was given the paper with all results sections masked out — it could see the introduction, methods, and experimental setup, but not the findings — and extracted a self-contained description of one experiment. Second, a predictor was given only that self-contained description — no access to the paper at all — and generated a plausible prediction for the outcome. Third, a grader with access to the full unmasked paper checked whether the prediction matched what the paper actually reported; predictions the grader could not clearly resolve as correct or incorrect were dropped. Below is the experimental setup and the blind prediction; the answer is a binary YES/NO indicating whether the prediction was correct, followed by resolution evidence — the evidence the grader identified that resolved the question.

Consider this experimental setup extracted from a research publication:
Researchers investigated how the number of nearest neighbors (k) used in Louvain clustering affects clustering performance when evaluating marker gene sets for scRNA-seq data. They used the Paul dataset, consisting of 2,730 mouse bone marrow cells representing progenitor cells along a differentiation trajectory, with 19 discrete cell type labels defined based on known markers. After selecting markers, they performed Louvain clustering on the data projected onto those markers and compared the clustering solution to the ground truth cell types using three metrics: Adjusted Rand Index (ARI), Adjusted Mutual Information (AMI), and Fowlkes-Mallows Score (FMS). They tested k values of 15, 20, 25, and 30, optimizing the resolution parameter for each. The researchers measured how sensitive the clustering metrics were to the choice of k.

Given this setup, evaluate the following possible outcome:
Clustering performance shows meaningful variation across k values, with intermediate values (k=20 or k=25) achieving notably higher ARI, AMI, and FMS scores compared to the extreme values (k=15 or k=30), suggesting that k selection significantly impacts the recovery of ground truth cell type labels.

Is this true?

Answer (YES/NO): NO